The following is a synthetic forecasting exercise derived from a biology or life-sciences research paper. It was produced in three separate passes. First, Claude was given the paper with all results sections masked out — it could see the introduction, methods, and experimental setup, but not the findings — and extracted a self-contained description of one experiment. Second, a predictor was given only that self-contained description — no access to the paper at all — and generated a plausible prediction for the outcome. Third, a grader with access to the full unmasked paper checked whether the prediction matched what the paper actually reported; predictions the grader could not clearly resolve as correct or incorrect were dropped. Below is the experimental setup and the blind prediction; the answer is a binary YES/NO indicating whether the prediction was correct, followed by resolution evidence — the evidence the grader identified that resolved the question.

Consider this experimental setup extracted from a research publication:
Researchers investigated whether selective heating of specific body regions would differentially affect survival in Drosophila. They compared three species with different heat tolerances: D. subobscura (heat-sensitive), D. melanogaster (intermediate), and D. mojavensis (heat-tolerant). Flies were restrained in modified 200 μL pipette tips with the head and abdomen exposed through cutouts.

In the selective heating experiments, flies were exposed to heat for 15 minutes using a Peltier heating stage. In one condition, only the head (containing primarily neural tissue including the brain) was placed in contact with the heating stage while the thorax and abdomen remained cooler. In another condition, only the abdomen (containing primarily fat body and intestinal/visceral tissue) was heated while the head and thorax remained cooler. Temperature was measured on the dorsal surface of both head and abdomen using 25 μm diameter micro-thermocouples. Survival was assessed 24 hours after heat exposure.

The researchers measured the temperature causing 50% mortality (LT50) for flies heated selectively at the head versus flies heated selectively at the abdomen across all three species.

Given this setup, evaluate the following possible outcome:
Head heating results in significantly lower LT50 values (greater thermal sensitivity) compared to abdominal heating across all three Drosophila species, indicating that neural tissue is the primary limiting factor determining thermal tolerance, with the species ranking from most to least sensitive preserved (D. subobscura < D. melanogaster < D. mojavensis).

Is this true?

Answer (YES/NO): NO